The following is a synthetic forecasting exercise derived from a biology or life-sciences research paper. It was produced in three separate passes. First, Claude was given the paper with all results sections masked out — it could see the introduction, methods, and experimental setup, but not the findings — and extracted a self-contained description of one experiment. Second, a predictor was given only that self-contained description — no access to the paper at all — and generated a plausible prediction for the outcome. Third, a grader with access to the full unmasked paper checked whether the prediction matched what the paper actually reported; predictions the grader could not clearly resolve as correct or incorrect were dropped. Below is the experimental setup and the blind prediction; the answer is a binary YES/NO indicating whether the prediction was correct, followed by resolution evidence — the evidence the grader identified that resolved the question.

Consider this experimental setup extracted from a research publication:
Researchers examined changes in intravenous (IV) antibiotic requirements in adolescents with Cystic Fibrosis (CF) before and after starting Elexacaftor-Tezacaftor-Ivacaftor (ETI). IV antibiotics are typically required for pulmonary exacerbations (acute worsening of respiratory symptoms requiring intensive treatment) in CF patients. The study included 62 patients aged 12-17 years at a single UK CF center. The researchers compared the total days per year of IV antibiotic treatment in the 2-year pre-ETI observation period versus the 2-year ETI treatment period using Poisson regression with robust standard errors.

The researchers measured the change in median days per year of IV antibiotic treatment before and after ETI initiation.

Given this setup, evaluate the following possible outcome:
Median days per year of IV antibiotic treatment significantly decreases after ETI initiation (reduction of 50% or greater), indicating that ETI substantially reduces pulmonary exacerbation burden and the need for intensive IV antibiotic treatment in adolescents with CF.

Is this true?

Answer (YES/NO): YES